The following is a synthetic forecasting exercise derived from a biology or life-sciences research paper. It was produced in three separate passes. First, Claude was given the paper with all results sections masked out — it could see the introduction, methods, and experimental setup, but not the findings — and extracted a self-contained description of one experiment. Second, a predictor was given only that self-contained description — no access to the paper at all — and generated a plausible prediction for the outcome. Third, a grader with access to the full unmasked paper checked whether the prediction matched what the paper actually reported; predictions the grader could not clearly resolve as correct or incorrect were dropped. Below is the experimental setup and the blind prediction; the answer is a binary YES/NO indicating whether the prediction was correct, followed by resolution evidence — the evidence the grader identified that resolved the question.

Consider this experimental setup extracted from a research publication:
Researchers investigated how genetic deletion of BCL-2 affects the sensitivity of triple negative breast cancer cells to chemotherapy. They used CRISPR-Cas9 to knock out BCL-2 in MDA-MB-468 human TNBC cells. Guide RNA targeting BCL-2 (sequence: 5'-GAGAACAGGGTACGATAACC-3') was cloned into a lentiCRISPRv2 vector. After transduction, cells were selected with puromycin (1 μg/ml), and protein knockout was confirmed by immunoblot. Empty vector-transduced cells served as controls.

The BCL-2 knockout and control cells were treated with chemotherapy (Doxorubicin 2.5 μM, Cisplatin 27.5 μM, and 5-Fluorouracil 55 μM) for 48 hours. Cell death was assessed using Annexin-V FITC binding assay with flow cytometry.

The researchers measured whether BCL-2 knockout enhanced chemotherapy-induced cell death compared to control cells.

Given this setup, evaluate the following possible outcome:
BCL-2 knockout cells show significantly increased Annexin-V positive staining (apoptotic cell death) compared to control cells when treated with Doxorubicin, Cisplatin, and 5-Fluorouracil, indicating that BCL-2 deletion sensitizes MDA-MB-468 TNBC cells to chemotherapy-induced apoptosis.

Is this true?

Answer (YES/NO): NO